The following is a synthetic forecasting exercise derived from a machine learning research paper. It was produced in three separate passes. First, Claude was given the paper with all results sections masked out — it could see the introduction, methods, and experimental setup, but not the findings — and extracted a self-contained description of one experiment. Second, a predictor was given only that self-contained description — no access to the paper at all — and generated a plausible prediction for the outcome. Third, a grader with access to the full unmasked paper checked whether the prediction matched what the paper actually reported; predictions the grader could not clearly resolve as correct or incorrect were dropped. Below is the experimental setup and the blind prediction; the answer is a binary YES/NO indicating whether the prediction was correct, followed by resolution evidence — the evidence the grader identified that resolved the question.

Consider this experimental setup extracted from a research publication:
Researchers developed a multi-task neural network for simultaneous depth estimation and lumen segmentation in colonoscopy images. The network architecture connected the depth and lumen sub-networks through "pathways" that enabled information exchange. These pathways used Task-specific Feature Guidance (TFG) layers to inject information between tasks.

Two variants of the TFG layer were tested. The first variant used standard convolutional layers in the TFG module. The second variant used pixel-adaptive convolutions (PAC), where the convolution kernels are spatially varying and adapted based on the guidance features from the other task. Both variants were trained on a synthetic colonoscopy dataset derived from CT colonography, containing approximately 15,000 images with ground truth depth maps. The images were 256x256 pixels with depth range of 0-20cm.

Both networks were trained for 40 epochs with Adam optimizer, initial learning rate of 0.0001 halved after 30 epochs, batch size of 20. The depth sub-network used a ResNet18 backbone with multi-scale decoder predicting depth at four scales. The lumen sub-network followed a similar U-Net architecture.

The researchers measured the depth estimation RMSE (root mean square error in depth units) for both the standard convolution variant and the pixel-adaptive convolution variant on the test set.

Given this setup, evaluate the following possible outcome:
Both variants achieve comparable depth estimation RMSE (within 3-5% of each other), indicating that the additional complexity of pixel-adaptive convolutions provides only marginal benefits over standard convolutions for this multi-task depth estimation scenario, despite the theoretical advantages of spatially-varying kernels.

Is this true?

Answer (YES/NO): NO